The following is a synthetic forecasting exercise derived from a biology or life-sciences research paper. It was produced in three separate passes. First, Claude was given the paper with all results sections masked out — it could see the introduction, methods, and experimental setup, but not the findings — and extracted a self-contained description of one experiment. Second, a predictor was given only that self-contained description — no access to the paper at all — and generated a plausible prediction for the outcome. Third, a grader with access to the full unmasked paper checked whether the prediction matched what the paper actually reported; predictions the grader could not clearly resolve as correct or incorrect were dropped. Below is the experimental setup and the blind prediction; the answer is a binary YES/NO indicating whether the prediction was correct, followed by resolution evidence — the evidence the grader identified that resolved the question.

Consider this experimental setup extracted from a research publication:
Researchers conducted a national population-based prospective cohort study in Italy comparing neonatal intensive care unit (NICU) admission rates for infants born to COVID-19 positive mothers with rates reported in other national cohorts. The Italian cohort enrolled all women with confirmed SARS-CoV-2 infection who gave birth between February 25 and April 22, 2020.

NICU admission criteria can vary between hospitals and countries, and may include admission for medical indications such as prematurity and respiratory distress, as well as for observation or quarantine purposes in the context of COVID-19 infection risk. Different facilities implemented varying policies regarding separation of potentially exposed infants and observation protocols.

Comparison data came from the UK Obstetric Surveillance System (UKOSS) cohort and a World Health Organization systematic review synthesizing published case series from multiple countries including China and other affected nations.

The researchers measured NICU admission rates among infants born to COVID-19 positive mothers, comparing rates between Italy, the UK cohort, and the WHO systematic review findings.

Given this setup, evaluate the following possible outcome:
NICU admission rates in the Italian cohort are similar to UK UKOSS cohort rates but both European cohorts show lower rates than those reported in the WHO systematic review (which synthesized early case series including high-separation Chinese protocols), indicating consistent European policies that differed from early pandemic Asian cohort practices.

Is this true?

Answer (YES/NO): NO